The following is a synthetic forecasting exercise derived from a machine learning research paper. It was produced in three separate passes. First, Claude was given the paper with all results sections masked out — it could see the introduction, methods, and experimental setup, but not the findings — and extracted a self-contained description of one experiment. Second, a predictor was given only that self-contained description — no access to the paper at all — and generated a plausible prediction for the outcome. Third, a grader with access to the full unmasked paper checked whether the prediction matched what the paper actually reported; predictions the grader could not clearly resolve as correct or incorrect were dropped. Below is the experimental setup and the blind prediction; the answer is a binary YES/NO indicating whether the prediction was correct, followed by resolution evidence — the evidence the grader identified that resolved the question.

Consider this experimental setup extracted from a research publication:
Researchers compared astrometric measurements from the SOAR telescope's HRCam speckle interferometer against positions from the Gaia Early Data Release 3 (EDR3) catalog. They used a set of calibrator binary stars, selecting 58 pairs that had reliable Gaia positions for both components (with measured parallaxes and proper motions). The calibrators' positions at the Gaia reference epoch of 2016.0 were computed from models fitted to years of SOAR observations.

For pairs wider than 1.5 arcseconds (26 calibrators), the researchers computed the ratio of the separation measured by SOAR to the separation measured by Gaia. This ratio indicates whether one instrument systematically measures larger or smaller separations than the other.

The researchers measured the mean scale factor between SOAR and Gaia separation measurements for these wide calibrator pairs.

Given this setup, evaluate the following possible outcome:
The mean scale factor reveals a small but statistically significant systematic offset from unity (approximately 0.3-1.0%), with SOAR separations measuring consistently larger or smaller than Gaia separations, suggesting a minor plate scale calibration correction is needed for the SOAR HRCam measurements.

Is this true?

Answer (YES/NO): YES